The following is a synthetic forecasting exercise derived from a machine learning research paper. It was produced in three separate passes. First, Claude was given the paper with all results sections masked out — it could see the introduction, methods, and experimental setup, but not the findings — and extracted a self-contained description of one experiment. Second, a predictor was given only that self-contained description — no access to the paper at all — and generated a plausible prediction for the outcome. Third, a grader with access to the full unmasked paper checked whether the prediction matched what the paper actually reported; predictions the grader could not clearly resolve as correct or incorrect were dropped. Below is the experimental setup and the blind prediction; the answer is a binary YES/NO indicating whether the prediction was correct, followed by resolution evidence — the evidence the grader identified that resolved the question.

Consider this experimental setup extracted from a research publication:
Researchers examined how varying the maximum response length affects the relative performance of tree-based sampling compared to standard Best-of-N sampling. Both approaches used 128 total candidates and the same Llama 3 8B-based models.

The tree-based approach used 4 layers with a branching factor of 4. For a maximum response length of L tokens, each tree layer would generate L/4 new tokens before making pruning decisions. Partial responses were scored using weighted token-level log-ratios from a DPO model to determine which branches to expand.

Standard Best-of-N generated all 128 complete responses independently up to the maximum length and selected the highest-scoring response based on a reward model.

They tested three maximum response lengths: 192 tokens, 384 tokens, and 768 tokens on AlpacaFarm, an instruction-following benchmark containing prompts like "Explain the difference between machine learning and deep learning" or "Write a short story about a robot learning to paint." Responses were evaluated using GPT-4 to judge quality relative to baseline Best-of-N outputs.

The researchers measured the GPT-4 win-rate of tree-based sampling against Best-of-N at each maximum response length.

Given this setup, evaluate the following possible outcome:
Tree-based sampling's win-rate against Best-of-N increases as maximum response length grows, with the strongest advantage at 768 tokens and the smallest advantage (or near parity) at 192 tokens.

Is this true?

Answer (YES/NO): NO